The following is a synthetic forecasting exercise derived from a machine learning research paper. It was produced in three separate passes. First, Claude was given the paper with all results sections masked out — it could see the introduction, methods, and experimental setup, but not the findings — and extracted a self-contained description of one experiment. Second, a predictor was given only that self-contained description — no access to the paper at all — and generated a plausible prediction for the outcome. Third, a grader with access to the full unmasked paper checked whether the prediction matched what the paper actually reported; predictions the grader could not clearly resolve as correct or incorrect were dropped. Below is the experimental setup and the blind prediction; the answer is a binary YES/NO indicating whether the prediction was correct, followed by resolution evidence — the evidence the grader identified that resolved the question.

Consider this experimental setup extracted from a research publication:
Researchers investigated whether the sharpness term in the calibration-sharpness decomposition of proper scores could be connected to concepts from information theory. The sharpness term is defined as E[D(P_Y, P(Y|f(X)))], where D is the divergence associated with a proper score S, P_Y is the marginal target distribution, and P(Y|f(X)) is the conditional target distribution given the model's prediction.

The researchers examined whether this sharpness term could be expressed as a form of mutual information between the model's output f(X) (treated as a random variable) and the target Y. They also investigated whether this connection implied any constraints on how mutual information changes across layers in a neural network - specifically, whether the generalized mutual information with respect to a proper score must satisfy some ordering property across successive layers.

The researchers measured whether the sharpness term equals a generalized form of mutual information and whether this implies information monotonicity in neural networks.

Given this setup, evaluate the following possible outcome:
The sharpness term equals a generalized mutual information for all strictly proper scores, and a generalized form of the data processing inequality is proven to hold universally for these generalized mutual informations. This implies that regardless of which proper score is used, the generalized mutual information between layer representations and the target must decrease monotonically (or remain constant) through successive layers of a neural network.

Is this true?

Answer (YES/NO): YES